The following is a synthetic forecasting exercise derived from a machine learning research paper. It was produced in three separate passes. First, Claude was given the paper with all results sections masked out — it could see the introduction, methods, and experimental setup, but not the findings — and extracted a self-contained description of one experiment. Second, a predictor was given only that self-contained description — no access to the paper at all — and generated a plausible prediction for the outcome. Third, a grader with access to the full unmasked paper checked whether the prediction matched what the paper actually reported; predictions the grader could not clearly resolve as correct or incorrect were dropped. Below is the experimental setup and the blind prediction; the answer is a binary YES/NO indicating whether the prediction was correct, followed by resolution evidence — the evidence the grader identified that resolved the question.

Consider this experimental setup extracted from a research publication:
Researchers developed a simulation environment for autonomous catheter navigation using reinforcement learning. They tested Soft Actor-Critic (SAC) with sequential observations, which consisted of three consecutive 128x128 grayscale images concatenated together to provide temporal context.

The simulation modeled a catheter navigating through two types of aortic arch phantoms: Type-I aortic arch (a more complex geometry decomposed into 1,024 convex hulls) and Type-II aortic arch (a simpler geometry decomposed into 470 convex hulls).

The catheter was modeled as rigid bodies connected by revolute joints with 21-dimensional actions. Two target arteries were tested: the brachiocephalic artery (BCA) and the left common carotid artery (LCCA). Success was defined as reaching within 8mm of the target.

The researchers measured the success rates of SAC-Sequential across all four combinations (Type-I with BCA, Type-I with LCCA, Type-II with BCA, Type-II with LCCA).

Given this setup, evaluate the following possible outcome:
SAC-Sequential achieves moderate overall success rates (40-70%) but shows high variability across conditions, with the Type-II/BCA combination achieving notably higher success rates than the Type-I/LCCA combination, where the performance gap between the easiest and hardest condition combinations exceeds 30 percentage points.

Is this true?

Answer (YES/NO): NO